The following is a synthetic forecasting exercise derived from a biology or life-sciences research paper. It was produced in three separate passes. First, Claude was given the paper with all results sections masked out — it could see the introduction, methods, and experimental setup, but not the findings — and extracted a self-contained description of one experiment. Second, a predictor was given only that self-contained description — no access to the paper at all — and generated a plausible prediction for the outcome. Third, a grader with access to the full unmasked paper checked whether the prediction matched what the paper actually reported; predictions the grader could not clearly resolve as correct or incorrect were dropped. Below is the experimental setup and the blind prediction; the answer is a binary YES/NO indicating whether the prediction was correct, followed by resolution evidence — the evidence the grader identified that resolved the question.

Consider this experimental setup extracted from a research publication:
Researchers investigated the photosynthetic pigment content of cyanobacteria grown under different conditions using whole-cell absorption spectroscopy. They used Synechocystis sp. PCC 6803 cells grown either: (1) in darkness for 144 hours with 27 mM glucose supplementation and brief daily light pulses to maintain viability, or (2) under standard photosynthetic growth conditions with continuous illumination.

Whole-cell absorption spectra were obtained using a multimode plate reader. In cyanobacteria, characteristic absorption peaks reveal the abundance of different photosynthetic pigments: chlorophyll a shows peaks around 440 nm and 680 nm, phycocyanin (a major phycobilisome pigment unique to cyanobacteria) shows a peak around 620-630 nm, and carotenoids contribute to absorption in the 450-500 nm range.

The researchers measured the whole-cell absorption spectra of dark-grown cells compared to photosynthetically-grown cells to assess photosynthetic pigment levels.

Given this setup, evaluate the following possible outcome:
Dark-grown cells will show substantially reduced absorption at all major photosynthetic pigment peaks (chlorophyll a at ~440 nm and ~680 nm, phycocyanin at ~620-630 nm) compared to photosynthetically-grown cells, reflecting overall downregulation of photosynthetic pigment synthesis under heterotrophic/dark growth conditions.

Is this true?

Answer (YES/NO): NO